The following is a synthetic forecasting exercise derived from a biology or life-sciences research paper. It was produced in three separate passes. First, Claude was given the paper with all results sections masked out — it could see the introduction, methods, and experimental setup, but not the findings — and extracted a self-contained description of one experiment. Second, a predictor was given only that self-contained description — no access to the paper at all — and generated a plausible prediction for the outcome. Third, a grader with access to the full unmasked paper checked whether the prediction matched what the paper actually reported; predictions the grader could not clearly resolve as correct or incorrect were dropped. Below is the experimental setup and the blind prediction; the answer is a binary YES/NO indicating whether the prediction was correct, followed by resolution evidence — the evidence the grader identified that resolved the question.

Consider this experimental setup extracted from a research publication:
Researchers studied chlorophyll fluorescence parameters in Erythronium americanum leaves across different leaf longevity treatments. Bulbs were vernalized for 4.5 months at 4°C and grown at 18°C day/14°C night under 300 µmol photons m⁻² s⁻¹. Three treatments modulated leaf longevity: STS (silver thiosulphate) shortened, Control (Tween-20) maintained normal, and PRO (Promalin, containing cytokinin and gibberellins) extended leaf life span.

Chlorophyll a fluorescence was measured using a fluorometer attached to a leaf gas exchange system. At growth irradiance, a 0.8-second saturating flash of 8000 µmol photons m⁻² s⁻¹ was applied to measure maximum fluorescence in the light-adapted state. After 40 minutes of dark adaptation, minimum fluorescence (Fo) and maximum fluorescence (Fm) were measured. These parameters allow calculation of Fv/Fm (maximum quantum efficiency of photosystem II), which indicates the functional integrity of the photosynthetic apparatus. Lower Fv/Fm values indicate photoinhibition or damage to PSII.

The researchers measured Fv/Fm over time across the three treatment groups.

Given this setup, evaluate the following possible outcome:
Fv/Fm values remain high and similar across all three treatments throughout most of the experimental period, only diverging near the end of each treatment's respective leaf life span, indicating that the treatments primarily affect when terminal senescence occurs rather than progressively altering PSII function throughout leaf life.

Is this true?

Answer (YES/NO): YES